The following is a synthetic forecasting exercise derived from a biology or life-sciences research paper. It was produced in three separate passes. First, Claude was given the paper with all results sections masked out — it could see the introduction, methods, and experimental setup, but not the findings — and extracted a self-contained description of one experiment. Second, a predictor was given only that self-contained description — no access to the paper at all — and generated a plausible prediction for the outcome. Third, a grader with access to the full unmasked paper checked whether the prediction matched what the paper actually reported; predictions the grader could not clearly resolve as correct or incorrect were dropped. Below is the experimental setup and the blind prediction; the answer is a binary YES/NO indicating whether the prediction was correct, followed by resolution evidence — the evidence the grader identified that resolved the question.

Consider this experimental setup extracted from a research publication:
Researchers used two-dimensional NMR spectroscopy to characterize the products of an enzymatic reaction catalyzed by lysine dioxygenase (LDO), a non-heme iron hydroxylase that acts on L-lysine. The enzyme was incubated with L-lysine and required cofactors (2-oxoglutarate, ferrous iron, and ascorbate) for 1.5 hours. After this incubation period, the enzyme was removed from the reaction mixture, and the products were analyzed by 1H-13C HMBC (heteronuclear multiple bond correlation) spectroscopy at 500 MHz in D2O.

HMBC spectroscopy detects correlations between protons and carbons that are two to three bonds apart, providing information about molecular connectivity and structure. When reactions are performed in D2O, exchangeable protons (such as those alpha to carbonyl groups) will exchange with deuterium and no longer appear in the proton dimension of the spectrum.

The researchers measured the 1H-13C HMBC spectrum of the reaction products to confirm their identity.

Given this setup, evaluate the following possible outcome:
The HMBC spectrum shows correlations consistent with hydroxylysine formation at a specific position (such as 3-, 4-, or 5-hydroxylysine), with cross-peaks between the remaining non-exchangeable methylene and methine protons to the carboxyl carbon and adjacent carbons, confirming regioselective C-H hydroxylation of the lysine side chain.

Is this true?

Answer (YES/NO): NO